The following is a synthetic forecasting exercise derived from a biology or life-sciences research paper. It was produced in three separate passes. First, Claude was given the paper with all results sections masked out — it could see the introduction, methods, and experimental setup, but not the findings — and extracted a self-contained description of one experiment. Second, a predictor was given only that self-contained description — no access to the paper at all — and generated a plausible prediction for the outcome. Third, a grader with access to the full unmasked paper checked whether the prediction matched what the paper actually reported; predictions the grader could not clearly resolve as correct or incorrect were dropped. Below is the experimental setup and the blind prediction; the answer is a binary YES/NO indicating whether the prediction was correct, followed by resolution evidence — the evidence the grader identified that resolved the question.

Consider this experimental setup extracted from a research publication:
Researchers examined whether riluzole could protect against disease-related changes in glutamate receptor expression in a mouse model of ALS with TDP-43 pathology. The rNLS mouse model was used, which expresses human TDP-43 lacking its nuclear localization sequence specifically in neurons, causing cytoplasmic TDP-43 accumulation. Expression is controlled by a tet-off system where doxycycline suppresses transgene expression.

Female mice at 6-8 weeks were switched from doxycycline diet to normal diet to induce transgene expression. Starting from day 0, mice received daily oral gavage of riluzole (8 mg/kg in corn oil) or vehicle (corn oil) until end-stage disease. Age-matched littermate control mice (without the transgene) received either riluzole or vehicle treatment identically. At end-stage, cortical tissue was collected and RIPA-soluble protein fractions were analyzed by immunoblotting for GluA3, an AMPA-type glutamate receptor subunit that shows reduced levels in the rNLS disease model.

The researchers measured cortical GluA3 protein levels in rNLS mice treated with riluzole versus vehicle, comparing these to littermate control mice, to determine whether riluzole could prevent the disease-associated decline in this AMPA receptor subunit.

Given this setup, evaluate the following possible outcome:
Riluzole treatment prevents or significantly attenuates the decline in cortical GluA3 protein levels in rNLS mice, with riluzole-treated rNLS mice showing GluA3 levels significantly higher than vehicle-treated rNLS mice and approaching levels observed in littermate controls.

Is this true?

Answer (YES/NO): NO